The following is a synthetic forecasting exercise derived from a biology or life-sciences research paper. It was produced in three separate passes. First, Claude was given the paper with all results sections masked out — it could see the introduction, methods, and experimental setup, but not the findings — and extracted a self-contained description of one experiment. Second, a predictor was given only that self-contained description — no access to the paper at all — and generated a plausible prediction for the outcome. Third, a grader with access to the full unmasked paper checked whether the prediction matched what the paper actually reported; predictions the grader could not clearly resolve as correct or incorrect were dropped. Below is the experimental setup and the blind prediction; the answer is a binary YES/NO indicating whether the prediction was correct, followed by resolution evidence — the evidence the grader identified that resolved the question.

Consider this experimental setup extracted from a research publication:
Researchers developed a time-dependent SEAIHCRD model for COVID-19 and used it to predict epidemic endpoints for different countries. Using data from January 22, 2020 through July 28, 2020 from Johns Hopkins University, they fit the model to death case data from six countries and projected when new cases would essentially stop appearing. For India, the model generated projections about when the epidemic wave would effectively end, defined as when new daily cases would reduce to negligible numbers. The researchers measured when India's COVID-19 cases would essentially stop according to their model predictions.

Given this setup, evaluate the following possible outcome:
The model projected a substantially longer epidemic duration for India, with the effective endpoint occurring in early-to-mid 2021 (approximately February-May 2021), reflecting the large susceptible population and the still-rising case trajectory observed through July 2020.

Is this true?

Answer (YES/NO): NO